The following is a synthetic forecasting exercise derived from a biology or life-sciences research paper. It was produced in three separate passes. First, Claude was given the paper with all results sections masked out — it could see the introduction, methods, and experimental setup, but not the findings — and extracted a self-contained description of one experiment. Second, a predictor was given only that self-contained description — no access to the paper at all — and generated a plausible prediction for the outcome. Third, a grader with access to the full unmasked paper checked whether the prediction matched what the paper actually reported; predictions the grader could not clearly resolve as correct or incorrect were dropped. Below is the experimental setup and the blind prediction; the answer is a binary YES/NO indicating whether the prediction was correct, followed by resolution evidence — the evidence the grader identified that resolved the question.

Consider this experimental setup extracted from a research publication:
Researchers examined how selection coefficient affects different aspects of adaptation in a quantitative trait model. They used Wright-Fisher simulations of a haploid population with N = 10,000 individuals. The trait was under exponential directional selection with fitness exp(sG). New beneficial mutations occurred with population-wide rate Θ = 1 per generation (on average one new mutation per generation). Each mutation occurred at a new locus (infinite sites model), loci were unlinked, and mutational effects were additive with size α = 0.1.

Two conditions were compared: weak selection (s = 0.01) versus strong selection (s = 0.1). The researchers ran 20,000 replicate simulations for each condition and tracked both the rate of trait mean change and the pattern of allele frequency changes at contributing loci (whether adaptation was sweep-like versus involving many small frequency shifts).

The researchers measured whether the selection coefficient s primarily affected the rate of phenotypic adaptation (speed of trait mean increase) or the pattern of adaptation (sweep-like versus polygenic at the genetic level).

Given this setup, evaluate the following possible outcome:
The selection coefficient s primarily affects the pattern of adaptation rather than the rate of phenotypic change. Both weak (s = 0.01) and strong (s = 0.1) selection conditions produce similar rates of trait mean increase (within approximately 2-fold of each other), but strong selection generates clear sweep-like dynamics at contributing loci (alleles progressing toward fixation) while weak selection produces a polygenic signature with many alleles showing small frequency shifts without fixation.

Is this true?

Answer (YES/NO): NO